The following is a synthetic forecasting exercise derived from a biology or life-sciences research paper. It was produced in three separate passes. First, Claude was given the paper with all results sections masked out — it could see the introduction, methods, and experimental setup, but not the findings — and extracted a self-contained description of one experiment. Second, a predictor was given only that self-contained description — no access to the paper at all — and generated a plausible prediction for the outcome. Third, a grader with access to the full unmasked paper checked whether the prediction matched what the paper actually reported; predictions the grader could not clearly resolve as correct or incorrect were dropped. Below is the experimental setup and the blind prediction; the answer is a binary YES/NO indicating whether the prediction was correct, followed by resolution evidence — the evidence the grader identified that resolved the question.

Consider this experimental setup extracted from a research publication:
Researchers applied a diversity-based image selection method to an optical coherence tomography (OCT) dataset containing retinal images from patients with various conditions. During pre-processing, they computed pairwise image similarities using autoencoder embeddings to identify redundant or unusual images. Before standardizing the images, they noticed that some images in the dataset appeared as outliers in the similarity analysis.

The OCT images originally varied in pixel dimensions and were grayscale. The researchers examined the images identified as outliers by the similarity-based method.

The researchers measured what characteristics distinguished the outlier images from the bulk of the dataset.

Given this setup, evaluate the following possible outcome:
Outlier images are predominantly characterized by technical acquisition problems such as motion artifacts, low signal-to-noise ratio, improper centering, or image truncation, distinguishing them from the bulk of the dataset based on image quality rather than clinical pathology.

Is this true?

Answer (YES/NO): NO